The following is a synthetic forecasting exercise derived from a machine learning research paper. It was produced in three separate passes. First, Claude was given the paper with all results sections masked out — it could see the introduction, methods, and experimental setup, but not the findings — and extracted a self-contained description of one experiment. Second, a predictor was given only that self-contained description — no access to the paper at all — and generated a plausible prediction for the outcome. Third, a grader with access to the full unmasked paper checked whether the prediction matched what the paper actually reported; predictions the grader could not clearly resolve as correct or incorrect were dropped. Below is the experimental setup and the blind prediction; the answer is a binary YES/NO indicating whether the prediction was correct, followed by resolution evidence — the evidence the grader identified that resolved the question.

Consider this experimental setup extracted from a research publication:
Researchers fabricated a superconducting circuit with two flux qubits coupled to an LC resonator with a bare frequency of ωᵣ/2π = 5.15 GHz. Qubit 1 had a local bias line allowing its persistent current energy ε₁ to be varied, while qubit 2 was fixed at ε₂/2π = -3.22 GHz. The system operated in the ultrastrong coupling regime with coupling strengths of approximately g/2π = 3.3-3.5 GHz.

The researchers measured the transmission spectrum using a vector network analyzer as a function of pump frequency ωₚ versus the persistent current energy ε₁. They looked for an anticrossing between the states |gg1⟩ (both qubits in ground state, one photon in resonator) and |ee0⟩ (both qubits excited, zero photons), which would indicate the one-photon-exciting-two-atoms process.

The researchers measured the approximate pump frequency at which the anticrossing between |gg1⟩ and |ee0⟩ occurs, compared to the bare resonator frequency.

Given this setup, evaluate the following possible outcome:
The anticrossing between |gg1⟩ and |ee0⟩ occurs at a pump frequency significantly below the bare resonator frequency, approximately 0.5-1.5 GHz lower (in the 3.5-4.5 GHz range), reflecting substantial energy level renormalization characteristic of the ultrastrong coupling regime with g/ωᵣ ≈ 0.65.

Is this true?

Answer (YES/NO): NO